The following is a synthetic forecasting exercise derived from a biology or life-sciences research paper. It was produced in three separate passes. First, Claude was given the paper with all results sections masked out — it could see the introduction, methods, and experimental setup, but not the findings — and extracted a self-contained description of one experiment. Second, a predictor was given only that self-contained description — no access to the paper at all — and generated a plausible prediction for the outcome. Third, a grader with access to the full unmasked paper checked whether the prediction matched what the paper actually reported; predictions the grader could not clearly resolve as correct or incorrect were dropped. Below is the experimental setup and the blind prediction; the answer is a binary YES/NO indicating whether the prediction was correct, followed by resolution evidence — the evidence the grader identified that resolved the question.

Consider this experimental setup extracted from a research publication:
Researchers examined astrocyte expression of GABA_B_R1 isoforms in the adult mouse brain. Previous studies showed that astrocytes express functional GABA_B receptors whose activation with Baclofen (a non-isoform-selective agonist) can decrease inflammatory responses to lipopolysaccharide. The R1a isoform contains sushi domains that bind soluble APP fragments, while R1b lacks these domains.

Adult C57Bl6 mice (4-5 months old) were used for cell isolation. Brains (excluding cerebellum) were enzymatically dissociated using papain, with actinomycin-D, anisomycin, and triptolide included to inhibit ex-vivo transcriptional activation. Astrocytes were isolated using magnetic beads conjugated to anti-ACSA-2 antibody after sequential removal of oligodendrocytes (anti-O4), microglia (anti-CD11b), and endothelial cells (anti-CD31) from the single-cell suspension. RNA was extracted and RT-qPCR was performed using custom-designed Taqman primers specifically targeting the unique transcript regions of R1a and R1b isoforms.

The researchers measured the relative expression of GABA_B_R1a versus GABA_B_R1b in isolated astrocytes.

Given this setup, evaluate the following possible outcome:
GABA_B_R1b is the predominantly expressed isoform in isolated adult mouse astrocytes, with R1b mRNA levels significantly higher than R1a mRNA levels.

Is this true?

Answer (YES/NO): YES